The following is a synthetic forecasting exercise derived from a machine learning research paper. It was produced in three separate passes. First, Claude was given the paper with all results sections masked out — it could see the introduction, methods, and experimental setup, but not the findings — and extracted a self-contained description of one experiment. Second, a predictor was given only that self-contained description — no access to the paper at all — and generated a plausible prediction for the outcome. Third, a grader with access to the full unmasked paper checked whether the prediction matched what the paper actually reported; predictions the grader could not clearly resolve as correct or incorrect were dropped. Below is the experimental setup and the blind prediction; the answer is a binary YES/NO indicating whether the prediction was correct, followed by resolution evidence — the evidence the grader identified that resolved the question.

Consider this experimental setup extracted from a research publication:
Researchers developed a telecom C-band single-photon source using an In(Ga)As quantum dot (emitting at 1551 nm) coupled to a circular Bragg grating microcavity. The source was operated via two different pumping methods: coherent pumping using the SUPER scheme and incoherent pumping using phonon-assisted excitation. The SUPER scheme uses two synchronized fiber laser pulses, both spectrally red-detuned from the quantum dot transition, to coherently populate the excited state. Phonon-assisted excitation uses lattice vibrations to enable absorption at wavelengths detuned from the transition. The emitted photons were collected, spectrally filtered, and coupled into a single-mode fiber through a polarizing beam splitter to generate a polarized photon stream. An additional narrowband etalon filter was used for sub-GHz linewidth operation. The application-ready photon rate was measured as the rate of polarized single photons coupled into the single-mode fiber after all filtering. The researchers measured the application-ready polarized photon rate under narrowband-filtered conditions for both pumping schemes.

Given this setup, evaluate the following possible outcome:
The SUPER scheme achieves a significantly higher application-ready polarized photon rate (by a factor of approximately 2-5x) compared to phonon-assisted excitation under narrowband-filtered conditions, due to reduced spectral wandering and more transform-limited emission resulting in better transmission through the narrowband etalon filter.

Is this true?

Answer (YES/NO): NO